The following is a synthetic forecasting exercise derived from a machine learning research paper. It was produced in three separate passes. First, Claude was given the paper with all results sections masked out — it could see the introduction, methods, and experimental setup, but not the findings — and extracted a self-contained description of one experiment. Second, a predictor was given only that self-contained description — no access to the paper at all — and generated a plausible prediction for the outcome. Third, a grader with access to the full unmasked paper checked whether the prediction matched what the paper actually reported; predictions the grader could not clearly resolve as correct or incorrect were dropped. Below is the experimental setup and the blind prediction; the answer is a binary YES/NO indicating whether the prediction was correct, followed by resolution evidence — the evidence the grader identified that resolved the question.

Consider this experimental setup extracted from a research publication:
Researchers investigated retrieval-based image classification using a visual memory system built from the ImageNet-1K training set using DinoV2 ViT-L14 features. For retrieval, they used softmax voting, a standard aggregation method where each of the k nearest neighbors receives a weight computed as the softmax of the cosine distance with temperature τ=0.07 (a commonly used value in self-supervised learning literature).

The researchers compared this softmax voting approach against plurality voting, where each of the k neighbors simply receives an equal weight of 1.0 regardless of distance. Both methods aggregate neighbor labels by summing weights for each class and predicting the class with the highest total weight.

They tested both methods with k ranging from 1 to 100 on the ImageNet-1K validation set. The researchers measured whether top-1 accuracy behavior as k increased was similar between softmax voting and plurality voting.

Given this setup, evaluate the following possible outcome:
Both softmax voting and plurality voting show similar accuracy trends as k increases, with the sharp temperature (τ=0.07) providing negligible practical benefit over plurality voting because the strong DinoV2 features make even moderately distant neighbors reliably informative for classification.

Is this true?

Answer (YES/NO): NO